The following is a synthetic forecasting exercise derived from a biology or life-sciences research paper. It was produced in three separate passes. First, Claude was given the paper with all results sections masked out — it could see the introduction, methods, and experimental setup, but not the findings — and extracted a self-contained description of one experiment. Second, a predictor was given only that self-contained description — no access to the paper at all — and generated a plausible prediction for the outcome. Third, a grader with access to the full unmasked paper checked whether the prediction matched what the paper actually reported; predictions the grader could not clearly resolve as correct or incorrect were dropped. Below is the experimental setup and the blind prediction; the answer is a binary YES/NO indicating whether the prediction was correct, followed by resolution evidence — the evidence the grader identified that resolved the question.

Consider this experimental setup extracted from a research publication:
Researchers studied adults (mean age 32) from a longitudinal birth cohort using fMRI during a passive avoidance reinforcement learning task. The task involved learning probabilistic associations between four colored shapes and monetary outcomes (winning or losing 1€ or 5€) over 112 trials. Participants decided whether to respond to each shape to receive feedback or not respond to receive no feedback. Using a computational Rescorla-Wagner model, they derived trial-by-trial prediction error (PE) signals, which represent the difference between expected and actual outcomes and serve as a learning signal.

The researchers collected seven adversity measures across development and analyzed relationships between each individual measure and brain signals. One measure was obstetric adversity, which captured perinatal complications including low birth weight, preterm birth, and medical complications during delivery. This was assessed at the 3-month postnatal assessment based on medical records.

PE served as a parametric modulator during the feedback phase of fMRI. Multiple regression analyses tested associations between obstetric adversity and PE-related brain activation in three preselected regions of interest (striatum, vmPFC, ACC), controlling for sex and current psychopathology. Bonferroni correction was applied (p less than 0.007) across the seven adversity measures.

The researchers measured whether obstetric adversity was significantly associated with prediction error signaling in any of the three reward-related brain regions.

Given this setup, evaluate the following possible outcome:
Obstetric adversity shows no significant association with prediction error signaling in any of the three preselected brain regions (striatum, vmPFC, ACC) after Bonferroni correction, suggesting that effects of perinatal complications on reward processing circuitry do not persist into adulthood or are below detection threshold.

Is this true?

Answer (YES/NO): NO